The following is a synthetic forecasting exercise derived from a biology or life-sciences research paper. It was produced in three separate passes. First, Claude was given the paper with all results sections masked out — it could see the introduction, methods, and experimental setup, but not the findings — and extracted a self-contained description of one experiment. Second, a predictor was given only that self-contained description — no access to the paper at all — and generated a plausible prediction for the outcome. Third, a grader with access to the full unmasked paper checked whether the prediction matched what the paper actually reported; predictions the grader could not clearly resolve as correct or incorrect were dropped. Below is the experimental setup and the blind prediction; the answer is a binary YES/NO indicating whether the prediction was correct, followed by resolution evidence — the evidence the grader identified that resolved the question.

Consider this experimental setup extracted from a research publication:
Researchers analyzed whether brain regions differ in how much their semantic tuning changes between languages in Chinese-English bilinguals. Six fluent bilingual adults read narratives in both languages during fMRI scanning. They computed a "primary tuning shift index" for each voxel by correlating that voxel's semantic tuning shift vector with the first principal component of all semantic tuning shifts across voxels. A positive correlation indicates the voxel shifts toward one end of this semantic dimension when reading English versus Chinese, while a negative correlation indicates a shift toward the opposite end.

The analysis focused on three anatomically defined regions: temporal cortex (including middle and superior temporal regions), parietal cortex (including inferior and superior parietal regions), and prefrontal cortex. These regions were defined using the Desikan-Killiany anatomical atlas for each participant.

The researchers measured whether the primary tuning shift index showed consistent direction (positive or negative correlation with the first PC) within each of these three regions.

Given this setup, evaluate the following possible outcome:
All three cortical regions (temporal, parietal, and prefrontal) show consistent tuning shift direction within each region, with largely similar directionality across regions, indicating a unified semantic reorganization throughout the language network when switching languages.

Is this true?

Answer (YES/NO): NO